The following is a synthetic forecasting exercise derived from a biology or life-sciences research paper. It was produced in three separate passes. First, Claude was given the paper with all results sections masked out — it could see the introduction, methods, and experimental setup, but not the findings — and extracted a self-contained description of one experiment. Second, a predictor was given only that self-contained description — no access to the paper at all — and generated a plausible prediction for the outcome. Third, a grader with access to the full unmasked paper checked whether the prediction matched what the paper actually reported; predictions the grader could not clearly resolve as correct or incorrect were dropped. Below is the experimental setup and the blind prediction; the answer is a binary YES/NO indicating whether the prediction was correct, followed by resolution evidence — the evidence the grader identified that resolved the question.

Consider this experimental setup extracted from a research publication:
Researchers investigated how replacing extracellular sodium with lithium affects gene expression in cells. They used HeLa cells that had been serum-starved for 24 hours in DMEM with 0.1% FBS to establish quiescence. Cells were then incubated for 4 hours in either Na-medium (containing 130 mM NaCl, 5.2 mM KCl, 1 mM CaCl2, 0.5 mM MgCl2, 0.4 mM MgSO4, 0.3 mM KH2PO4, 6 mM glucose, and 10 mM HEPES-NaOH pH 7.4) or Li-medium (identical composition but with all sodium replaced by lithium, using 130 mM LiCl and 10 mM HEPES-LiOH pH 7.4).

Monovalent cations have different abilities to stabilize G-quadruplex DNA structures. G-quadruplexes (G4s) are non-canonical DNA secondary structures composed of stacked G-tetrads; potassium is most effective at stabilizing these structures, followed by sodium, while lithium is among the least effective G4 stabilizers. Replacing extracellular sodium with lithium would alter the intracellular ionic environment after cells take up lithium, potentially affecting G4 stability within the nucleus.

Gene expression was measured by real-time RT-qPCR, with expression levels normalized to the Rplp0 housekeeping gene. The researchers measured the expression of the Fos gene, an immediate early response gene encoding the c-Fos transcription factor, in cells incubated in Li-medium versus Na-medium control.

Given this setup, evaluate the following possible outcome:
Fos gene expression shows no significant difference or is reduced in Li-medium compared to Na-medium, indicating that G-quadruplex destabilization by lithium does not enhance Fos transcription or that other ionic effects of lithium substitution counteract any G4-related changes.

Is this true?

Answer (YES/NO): NO